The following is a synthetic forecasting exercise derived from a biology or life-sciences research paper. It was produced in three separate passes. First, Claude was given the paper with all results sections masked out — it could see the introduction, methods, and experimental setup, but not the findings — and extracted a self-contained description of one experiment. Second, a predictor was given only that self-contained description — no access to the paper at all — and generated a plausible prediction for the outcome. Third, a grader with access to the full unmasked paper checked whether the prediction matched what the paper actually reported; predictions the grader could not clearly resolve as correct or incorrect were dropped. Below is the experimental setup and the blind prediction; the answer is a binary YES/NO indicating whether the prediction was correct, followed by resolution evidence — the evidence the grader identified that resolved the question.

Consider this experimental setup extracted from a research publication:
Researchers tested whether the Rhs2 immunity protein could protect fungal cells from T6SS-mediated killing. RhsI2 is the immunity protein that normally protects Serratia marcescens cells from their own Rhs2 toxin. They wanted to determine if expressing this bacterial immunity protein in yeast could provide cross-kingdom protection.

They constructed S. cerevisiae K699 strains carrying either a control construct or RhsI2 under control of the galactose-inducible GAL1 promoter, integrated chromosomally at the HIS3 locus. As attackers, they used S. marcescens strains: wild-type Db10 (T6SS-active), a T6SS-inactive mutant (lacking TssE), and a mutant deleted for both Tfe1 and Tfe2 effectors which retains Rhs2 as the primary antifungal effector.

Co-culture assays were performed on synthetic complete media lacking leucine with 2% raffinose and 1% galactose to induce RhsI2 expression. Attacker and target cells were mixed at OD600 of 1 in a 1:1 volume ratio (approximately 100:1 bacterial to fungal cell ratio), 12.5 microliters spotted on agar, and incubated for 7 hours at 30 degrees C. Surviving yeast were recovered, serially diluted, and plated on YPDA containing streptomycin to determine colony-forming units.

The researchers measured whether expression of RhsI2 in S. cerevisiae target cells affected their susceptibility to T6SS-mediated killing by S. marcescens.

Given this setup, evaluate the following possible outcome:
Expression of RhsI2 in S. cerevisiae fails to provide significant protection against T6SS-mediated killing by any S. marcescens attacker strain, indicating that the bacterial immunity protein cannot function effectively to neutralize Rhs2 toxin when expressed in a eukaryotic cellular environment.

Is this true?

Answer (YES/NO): NO